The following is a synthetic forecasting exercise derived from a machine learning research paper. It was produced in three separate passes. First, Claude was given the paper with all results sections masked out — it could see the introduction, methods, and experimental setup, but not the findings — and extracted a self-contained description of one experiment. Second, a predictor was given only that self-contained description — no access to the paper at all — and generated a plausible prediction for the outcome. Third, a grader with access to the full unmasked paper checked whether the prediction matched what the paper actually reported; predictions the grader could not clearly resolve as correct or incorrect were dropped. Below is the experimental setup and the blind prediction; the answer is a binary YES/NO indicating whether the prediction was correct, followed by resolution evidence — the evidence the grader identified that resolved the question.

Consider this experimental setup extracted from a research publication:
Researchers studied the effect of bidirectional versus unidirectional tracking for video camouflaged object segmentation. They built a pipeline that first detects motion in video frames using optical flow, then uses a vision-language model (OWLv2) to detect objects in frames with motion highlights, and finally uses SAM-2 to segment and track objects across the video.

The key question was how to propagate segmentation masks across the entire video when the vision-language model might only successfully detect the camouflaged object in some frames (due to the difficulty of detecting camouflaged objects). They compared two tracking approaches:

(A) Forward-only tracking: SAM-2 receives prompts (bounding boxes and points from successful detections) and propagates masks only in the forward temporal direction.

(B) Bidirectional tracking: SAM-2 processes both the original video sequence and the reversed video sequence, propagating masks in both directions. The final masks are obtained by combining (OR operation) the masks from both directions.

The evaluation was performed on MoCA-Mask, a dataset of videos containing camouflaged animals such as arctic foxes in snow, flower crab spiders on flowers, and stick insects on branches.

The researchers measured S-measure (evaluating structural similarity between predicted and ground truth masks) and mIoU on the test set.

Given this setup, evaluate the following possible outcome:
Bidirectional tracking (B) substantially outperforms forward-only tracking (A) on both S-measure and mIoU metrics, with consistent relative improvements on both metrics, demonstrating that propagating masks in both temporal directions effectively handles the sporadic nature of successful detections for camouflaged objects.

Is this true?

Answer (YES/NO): NO